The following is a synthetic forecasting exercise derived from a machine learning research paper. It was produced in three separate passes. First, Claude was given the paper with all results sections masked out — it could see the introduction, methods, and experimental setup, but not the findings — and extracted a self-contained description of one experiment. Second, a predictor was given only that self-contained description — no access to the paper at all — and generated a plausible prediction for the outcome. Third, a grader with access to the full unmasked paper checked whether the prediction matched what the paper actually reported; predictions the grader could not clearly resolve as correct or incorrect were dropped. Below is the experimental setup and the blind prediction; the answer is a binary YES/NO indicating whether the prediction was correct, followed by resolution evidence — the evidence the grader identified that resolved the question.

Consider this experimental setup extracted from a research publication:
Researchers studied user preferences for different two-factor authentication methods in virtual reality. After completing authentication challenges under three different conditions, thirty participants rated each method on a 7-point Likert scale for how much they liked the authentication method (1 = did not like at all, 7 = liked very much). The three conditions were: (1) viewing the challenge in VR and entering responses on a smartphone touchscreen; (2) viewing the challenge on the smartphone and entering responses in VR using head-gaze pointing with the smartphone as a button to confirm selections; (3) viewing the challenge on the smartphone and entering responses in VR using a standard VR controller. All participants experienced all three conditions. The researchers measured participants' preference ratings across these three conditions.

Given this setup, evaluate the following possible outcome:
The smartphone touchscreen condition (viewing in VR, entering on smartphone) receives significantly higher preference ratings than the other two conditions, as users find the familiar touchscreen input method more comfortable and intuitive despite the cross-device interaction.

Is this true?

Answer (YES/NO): NO